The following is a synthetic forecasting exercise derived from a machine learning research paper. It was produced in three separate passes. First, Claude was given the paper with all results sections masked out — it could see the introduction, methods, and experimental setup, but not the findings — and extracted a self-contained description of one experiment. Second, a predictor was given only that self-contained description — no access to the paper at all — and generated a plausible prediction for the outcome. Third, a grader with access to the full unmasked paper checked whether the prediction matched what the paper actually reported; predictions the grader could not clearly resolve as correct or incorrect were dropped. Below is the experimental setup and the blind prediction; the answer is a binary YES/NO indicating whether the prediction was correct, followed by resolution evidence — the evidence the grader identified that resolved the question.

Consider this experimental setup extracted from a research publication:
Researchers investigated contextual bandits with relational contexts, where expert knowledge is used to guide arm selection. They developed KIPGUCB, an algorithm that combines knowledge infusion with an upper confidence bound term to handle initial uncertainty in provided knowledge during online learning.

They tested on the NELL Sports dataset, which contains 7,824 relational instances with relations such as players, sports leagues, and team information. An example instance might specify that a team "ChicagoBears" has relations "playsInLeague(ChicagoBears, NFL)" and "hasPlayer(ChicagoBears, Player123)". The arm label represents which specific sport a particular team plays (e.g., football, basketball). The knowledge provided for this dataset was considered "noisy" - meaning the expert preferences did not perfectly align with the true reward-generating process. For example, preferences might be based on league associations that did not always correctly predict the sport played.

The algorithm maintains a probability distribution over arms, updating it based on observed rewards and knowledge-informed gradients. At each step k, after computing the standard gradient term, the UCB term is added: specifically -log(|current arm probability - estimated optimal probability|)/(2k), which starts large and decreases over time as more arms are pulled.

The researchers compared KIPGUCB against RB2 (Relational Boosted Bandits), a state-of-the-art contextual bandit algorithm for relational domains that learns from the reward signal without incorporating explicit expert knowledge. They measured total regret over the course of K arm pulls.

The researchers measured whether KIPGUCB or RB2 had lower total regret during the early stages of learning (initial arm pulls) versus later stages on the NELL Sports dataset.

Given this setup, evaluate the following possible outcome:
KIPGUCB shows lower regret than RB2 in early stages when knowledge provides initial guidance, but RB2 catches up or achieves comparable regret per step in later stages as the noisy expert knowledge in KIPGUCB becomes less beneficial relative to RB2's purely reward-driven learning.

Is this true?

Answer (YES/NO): NO